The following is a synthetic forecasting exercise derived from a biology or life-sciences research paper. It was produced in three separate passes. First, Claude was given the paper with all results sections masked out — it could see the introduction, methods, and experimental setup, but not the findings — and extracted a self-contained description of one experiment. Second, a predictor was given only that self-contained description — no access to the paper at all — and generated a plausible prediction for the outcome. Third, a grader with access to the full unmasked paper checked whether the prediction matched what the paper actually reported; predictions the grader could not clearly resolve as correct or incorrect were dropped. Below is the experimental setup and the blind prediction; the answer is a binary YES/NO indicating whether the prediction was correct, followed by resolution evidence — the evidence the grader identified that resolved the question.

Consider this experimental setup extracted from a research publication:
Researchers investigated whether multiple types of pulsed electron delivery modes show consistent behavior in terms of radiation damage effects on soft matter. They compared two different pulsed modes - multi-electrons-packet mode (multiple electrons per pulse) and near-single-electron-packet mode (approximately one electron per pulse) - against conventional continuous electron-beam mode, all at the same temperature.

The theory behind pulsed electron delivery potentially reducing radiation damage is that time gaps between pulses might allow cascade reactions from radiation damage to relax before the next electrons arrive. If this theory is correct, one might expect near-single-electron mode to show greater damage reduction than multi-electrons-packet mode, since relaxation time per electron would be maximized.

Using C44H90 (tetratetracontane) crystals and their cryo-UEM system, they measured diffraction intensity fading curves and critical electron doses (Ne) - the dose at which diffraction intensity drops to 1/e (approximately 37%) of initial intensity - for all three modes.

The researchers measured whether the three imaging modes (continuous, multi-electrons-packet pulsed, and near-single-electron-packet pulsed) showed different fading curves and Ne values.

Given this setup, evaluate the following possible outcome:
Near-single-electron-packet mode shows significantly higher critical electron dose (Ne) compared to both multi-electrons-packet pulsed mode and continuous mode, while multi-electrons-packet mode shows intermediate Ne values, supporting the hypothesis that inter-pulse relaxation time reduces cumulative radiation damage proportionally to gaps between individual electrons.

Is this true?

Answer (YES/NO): NO